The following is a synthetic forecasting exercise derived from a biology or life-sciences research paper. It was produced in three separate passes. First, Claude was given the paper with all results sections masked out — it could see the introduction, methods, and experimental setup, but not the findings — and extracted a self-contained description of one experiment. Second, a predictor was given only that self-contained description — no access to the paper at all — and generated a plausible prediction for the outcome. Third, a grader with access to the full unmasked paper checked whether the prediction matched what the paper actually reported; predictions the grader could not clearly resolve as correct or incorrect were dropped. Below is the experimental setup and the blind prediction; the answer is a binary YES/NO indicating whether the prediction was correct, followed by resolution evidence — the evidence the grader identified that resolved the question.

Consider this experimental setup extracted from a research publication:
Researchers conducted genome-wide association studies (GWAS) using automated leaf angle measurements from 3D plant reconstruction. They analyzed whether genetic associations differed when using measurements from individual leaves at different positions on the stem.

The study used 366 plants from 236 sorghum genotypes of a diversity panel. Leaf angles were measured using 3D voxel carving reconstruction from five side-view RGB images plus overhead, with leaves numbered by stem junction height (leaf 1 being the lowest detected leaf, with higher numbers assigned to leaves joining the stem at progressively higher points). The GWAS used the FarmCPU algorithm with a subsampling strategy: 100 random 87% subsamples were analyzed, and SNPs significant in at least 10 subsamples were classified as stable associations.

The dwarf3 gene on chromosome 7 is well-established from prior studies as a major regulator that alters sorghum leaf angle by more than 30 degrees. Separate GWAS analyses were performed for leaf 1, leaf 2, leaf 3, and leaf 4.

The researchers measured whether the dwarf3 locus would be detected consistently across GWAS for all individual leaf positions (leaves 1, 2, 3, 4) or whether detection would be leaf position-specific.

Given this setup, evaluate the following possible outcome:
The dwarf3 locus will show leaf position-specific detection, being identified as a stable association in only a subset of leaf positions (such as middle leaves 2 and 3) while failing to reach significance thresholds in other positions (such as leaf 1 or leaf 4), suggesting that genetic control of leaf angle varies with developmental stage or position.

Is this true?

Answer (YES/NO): YES